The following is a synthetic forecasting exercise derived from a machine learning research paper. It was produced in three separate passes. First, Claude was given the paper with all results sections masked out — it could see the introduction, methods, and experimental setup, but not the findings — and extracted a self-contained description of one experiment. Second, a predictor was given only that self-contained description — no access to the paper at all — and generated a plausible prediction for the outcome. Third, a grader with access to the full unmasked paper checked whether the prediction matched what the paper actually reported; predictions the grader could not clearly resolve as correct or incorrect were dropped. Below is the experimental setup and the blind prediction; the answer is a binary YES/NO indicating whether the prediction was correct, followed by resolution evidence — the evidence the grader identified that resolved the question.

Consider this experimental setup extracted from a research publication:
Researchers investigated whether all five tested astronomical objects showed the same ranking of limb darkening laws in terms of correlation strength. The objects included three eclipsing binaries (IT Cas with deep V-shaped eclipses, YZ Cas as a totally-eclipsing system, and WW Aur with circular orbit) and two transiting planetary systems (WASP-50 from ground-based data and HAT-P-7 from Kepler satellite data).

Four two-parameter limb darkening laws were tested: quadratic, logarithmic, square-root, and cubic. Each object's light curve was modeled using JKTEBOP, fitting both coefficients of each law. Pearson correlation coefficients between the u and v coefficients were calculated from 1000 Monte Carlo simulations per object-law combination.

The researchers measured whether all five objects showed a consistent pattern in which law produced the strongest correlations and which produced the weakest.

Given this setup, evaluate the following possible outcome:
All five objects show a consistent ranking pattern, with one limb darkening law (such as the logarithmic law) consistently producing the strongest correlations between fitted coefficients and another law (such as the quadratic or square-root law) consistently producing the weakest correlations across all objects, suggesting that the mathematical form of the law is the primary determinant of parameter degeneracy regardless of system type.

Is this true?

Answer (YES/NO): NO